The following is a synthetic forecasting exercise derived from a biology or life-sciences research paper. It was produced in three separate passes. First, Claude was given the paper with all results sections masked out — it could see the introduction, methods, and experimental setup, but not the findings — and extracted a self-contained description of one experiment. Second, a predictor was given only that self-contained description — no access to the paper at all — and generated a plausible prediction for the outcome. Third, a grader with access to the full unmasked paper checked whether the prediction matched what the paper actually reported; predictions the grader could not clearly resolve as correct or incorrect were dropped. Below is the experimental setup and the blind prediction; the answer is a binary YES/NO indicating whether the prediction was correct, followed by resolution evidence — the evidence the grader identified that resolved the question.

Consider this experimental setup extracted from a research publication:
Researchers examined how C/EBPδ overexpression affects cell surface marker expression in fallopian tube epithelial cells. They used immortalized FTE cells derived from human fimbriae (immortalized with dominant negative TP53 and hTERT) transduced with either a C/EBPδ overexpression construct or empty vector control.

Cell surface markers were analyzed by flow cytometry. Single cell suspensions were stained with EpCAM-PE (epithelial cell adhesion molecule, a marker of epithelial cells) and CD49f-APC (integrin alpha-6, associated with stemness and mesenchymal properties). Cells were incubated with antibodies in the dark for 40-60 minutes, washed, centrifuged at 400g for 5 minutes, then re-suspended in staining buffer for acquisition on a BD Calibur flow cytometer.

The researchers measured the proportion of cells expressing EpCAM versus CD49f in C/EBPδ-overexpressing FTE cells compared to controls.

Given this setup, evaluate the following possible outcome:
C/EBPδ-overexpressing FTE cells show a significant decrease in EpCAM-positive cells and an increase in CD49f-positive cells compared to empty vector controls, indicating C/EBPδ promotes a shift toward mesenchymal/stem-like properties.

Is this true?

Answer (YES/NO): NO